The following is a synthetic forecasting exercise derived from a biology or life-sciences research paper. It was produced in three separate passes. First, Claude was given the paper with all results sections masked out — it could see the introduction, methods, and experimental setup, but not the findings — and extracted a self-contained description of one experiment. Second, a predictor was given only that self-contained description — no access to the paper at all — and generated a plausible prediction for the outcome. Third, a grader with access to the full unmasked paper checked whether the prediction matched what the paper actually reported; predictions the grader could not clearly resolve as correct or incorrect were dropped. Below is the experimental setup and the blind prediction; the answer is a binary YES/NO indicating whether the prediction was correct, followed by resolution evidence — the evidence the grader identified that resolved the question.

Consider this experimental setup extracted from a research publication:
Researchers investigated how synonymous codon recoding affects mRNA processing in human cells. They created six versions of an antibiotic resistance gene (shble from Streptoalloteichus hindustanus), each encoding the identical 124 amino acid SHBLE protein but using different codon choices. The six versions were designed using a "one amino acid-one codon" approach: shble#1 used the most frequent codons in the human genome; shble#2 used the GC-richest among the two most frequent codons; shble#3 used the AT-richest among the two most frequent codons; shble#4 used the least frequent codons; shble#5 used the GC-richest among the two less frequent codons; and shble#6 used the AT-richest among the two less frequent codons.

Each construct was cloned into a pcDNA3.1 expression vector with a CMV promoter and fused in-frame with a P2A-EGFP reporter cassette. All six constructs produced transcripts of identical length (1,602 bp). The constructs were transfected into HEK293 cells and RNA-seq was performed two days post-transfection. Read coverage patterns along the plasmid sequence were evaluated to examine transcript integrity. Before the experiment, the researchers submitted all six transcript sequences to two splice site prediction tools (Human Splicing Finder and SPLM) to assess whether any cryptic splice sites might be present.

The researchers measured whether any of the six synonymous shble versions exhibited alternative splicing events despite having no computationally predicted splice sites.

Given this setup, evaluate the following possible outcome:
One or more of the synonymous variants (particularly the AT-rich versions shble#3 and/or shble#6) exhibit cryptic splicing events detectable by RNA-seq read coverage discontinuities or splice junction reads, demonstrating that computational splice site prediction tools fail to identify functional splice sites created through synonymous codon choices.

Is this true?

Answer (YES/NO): NO